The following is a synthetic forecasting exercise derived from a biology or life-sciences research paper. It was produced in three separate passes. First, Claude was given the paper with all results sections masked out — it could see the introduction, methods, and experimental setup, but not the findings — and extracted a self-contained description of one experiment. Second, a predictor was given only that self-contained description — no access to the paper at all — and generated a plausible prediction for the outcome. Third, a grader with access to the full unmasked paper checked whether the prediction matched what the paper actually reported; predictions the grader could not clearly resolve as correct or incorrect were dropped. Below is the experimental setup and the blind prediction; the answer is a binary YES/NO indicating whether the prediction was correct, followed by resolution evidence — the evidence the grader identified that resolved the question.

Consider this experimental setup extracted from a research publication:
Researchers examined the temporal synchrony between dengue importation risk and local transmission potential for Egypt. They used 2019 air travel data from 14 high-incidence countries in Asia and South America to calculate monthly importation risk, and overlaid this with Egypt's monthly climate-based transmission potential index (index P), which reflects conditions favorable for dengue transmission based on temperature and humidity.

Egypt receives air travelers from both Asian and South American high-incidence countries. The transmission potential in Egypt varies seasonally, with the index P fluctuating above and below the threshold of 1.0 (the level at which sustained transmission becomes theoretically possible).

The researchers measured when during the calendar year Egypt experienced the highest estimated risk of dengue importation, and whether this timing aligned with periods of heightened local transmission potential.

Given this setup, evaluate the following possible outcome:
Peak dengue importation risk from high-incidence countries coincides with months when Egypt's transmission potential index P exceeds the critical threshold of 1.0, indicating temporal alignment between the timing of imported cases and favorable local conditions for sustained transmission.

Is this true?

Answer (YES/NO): YES